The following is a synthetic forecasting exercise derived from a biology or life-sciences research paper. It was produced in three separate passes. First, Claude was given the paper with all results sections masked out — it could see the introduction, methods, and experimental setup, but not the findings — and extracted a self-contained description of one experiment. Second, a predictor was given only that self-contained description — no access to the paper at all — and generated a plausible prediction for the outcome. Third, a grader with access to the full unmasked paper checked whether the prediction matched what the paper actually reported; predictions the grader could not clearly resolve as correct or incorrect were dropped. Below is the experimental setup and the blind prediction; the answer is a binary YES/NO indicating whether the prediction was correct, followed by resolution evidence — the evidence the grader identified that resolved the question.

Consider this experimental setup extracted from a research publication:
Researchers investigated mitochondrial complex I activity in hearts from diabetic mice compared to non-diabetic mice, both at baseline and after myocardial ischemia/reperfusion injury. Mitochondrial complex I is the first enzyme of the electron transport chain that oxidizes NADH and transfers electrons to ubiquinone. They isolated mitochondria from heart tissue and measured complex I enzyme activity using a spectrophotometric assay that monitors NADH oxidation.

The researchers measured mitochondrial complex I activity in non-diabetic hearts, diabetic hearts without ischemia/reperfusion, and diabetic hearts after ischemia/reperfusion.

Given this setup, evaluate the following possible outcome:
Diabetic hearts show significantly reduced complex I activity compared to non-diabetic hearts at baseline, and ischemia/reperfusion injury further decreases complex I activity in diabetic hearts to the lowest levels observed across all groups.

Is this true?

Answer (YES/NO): YES